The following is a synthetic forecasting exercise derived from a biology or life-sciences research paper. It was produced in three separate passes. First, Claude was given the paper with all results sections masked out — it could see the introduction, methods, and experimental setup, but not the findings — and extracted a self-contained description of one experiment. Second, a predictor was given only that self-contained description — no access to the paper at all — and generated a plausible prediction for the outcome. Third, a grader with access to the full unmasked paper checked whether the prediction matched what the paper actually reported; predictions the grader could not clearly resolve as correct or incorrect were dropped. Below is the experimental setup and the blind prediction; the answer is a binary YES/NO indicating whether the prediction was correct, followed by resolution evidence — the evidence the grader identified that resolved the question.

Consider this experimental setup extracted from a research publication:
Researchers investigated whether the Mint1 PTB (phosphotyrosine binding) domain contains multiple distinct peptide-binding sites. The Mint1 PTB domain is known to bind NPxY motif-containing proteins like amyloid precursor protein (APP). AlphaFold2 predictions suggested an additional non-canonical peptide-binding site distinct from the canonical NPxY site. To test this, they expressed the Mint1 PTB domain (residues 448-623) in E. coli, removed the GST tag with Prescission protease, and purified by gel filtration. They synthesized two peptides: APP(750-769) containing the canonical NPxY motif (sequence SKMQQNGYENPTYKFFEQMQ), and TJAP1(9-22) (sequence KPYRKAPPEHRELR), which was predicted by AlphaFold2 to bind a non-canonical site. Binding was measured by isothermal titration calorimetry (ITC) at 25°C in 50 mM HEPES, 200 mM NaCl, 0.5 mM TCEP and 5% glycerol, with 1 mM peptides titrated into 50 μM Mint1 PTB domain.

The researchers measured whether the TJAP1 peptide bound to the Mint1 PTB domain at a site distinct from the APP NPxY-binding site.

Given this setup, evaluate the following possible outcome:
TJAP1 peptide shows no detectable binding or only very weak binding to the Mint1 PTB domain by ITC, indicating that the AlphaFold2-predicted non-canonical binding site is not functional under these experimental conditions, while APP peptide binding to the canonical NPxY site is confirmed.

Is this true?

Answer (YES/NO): NO